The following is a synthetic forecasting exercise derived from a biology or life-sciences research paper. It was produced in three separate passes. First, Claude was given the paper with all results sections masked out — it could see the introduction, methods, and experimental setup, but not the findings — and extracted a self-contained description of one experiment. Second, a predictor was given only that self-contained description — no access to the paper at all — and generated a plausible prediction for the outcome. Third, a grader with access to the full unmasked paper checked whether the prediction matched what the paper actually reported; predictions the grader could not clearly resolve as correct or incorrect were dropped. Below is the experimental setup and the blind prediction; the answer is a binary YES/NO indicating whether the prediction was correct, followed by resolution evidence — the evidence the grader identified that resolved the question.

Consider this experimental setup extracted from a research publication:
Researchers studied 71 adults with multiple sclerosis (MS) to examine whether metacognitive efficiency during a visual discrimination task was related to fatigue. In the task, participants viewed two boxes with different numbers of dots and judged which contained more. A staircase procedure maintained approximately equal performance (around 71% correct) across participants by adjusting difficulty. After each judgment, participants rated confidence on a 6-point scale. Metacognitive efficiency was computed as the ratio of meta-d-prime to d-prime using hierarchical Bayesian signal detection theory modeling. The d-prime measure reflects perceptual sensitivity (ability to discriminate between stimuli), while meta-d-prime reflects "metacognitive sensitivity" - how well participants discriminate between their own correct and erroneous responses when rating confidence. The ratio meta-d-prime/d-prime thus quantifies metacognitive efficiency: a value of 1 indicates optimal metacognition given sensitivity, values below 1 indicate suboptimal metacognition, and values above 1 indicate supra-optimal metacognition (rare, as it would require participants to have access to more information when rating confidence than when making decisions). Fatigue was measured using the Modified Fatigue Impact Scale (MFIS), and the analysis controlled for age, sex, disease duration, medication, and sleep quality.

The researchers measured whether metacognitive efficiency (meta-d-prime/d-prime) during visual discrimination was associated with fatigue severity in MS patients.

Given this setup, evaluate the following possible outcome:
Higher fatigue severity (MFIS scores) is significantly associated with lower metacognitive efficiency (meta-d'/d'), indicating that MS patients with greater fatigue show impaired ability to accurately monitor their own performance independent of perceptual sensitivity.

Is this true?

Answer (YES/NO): NO